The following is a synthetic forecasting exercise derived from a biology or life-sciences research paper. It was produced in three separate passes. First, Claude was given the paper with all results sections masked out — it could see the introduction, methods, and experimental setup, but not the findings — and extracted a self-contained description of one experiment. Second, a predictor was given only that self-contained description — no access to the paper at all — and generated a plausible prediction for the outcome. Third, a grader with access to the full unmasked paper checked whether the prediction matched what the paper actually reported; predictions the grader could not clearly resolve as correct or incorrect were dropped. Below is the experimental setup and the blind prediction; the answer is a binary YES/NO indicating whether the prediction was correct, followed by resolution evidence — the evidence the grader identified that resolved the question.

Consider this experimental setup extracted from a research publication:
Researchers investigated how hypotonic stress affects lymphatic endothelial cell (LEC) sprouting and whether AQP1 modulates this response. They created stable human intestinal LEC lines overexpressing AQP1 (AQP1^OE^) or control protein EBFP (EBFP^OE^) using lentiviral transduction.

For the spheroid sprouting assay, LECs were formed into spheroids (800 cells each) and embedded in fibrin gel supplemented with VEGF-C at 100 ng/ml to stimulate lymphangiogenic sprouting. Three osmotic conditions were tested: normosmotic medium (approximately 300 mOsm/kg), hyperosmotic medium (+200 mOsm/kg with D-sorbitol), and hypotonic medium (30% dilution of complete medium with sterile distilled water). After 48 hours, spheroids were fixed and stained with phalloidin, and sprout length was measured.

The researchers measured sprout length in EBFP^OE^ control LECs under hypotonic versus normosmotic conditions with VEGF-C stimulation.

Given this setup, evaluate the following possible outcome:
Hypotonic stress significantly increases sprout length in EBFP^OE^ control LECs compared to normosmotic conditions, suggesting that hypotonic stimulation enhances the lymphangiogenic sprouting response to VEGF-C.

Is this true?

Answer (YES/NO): NO